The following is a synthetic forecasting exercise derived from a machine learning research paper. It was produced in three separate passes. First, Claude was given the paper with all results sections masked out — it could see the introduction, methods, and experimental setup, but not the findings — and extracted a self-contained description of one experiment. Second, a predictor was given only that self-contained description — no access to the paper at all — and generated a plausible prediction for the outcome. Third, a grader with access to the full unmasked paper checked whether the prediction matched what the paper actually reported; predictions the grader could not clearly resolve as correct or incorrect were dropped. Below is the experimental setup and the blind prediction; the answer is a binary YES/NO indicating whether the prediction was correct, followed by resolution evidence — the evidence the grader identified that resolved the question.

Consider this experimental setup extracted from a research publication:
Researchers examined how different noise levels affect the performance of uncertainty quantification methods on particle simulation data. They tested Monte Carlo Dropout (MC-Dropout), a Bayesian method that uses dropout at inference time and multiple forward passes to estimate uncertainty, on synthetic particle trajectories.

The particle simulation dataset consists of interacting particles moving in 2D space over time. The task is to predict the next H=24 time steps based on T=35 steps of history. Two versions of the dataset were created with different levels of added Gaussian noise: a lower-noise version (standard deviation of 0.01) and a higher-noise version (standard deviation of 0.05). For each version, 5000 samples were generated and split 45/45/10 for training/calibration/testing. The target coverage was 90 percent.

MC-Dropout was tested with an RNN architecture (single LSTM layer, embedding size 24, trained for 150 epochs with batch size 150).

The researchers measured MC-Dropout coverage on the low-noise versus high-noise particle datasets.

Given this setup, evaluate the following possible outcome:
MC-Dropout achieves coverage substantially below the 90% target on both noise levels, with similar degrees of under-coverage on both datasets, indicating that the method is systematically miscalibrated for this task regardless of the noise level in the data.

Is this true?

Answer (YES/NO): NO